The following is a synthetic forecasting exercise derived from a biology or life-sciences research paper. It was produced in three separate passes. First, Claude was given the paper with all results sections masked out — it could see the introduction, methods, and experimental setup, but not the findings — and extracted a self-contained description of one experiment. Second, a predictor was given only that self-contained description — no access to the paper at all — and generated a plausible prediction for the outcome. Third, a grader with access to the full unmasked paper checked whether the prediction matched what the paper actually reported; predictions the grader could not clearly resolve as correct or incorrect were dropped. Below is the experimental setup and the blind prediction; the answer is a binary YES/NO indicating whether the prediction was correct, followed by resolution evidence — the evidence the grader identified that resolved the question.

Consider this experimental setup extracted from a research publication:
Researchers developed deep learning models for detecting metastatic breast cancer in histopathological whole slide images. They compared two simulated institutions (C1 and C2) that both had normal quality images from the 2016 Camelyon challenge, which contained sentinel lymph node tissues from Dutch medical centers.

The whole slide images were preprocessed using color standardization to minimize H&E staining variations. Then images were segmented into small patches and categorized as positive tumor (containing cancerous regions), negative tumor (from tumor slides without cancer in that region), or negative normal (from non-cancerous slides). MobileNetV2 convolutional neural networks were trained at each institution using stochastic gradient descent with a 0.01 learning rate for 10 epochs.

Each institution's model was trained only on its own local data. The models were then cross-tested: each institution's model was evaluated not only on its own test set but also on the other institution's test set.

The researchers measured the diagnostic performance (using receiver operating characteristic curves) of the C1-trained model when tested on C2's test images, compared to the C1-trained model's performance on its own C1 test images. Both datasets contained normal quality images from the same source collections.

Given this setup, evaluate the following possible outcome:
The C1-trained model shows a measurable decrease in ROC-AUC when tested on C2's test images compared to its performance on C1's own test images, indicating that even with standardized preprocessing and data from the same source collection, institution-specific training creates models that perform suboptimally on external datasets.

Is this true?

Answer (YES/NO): YES